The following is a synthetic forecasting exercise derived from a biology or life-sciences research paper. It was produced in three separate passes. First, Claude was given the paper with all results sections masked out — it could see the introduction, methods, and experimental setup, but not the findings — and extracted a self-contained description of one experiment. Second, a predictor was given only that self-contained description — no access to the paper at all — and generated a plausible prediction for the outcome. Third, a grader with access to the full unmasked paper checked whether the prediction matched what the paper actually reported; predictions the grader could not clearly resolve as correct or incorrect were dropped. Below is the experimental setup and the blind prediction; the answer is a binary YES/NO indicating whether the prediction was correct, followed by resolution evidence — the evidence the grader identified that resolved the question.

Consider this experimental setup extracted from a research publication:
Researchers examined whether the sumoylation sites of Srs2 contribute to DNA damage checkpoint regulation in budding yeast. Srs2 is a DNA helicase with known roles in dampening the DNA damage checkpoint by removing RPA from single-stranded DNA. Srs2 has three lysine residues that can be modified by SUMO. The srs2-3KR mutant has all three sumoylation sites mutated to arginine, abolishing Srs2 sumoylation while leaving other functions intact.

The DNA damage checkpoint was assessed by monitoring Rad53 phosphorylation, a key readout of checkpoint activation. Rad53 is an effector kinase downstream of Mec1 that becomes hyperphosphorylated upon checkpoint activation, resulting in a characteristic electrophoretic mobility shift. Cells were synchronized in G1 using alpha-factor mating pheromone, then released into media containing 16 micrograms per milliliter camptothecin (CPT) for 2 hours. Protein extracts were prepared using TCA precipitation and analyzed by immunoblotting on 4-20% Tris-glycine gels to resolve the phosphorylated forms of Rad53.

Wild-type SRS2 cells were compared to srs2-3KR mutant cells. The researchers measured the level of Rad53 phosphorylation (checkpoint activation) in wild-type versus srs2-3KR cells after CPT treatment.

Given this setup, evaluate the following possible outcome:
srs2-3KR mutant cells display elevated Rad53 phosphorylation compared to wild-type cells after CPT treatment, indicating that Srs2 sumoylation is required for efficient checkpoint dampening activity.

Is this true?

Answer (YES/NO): NO